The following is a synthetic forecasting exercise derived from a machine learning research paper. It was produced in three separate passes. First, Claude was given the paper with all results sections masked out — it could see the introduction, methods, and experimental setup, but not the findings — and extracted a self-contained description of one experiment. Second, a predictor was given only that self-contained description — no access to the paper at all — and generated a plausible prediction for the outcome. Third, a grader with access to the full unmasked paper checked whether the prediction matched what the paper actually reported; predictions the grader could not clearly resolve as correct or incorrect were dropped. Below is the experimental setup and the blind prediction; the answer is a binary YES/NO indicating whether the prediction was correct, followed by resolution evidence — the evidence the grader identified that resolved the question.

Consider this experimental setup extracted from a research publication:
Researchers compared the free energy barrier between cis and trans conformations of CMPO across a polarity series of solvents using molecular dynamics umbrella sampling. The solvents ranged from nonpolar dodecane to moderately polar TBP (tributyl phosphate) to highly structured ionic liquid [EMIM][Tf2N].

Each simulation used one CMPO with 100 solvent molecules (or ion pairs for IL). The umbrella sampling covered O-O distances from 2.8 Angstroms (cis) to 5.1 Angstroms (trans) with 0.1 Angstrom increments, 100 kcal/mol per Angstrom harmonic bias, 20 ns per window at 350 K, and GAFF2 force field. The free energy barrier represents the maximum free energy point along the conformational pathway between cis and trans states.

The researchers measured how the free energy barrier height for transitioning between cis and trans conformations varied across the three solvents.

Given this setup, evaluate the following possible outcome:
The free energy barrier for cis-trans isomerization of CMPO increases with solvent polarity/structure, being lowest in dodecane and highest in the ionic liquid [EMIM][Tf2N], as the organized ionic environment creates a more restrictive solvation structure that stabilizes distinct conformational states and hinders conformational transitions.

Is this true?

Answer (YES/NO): NO